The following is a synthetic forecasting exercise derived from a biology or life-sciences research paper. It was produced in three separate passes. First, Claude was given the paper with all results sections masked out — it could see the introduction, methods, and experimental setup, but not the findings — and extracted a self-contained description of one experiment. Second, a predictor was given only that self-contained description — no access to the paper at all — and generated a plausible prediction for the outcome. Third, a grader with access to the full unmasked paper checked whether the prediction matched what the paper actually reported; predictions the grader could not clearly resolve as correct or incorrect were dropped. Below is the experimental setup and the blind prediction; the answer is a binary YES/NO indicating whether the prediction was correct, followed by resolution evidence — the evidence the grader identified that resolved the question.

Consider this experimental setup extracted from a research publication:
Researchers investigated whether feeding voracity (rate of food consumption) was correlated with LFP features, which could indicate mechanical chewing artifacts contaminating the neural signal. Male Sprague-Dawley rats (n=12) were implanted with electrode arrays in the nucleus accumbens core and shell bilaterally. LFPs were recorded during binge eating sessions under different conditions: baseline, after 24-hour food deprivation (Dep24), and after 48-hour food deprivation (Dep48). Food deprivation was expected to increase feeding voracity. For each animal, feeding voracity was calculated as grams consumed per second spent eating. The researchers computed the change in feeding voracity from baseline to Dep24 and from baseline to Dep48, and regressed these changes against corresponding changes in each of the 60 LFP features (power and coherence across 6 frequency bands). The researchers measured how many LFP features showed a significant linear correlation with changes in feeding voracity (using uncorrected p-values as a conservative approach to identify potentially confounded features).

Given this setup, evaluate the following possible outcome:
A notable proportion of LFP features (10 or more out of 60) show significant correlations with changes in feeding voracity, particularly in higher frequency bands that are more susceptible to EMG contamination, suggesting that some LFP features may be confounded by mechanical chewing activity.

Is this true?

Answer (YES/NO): NO